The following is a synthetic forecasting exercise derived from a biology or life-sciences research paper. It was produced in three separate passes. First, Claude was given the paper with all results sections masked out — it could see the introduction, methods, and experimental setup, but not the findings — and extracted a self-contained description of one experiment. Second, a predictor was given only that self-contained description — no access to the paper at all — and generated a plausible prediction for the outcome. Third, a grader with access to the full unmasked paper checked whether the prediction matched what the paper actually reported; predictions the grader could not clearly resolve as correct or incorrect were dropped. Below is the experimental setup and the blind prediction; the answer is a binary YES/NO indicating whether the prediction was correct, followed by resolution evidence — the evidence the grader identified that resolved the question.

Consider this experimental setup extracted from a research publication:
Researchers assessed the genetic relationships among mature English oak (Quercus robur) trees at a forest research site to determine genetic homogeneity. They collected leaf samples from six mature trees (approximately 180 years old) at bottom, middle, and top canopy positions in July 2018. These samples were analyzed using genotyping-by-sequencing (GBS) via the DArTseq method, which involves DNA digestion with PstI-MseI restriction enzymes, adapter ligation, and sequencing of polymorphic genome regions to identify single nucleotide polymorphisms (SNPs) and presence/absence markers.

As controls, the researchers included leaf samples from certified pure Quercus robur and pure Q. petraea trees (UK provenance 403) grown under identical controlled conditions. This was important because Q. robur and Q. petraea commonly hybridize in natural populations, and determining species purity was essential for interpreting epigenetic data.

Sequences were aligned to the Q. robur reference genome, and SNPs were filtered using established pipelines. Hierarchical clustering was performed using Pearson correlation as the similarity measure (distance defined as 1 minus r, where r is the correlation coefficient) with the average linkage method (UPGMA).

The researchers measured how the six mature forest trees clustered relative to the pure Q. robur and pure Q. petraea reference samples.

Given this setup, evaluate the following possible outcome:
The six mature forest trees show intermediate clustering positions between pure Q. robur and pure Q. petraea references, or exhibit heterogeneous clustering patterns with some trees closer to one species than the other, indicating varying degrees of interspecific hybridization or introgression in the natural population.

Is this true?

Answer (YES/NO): NO